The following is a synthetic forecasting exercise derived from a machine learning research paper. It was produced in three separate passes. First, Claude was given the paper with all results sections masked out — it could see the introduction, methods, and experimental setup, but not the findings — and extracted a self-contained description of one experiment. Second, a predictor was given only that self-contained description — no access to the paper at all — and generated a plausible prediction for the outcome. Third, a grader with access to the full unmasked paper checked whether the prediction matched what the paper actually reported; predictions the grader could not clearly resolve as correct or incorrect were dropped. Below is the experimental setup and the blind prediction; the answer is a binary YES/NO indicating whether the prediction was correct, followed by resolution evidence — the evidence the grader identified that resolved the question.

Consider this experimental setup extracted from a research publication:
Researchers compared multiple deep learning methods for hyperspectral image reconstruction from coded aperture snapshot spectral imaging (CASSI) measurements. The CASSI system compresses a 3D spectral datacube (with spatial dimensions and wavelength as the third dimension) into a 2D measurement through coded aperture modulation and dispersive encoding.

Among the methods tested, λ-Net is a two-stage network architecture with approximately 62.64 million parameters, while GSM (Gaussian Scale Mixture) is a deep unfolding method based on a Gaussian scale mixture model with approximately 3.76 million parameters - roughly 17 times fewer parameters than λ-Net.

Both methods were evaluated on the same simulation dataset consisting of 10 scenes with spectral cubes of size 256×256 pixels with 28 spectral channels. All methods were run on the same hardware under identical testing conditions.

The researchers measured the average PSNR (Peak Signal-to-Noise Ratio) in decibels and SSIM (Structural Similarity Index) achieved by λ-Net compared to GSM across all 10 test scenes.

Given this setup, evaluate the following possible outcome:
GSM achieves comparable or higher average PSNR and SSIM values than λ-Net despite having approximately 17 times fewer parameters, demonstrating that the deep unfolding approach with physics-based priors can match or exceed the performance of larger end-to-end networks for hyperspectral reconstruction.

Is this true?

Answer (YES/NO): YES